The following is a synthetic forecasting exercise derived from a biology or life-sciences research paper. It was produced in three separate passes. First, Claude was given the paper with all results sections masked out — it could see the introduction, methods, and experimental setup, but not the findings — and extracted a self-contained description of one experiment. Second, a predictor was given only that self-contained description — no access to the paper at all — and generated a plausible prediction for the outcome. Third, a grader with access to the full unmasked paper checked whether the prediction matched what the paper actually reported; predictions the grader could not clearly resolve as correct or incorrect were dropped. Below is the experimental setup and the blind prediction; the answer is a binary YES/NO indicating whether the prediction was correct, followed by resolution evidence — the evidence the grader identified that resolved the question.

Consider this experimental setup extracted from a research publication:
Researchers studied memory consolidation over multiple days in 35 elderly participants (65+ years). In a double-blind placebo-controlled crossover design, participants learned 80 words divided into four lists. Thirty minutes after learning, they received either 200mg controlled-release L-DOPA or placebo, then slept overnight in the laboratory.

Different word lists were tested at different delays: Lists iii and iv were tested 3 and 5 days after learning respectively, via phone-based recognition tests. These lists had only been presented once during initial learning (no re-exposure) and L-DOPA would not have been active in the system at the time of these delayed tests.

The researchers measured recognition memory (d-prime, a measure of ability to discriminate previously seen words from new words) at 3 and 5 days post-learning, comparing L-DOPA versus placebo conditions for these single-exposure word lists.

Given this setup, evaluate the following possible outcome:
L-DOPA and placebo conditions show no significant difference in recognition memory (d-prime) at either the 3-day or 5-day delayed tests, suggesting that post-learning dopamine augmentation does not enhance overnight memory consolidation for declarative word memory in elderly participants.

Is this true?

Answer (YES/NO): YES